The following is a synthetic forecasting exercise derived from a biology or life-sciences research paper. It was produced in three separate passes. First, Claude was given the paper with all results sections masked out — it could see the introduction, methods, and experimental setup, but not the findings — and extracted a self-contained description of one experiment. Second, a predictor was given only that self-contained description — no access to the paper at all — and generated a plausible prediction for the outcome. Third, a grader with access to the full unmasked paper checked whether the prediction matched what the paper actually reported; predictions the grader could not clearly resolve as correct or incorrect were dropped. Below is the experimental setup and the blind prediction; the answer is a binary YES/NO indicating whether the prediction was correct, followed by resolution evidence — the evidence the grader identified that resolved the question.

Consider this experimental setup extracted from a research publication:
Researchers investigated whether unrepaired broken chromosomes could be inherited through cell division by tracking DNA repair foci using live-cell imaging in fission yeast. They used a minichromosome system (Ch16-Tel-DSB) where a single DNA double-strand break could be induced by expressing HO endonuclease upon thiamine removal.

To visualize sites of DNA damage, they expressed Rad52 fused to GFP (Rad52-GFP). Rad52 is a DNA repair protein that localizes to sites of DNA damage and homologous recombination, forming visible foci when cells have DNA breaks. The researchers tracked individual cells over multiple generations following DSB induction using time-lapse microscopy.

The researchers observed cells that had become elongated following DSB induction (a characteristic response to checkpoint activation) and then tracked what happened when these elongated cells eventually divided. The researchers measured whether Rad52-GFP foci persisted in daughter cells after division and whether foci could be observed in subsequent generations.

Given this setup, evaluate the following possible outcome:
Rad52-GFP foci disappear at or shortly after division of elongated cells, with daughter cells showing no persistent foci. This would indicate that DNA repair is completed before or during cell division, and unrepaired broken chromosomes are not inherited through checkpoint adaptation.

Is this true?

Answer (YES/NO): NO